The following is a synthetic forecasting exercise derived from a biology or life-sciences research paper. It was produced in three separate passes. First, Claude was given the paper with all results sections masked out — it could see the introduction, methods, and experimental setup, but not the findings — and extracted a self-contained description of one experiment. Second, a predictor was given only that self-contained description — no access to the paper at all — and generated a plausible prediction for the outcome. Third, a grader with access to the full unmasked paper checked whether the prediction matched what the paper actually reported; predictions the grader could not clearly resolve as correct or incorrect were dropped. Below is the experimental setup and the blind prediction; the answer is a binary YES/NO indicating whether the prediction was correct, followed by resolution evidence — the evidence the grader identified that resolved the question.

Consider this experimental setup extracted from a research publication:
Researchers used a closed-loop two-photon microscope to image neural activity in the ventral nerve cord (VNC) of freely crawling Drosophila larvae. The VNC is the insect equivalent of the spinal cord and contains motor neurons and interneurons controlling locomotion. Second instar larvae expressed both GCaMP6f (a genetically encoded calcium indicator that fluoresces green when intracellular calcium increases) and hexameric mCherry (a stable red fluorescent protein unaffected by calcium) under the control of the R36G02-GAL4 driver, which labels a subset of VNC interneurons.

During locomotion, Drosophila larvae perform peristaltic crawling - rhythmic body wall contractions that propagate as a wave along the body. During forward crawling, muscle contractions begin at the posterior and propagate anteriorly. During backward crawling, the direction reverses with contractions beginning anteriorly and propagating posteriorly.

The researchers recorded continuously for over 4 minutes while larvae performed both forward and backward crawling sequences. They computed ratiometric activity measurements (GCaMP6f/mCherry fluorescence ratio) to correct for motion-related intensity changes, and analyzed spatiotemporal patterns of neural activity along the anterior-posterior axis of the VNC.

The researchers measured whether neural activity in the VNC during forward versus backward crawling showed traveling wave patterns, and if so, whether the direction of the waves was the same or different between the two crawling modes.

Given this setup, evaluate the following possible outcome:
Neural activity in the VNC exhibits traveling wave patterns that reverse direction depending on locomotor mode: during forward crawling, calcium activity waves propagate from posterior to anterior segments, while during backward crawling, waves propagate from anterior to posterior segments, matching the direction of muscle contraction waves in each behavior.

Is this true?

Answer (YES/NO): YES